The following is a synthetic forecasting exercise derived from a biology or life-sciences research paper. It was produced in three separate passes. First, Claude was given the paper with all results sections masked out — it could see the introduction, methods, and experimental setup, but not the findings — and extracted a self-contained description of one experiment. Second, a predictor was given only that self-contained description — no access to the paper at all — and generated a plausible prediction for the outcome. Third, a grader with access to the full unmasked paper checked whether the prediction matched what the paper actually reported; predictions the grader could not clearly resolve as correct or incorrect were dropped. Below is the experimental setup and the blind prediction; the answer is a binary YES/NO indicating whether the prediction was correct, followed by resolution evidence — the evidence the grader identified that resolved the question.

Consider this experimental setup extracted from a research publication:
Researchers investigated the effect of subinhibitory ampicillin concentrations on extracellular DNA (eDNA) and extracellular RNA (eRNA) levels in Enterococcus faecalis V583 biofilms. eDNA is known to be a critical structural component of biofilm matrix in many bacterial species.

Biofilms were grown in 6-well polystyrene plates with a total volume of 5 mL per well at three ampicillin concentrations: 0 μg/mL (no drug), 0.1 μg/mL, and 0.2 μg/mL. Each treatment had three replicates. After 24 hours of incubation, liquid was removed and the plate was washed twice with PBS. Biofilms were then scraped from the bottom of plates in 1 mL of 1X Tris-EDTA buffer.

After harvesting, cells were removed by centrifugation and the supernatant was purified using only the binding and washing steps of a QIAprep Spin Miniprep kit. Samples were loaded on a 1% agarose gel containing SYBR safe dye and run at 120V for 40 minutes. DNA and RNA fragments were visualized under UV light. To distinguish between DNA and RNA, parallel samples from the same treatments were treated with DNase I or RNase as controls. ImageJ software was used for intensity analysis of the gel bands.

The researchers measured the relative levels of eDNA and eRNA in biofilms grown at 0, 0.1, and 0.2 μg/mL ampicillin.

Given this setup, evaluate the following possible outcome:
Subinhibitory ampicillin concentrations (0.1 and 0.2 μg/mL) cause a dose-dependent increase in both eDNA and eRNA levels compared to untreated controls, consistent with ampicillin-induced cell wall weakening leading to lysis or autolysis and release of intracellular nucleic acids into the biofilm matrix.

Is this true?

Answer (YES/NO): NO